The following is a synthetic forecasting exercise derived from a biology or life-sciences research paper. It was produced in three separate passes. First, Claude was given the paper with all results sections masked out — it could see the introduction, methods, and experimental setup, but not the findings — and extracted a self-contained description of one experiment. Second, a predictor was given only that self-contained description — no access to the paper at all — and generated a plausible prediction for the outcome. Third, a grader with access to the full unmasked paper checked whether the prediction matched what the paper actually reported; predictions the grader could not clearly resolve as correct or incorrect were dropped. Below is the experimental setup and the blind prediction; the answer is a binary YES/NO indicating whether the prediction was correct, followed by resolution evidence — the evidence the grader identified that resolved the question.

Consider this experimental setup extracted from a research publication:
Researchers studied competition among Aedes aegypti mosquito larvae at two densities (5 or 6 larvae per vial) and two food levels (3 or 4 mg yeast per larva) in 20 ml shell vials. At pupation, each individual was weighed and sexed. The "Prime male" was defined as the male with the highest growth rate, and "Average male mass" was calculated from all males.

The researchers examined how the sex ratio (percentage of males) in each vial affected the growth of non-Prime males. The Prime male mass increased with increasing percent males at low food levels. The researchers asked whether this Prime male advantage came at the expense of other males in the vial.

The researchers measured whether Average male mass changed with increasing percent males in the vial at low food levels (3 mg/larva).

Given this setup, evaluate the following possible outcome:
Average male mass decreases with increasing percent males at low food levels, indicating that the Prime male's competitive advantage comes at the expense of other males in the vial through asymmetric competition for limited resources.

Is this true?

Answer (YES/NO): NO